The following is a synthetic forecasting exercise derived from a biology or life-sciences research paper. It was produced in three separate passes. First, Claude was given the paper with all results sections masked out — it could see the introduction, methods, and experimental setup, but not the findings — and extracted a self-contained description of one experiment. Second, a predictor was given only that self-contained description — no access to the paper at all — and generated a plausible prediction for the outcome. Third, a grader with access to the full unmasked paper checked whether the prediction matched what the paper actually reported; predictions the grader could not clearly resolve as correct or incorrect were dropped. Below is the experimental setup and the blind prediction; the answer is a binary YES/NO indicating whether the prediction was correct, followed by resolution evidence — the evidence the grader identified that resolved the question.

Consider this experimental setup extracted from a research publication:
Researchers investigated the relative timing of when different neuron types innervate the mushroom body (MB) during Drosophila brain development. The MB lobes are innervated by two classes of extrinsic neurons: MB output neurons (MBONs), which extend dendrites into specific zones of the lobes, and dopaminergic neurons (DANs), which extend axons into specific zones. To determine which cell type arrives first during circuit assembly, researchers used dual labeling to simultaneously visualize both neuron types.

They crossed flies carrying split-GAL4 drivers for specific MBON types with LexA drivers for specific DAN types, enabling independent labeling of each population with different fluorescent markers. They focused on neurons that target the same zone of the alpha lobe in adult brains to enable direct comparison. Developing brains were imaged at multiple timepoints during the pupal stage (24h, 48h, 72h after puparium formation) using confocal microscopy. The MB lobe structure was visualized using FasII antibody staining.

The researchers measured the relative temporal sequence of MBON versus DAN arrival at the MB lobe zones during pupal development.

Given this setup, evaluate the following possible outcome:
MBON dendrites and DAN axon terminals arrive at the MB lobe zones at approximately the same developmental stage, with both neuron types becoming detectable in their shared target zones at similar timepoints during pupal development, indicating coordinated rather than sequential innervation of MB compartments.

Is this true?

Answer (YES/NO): NO